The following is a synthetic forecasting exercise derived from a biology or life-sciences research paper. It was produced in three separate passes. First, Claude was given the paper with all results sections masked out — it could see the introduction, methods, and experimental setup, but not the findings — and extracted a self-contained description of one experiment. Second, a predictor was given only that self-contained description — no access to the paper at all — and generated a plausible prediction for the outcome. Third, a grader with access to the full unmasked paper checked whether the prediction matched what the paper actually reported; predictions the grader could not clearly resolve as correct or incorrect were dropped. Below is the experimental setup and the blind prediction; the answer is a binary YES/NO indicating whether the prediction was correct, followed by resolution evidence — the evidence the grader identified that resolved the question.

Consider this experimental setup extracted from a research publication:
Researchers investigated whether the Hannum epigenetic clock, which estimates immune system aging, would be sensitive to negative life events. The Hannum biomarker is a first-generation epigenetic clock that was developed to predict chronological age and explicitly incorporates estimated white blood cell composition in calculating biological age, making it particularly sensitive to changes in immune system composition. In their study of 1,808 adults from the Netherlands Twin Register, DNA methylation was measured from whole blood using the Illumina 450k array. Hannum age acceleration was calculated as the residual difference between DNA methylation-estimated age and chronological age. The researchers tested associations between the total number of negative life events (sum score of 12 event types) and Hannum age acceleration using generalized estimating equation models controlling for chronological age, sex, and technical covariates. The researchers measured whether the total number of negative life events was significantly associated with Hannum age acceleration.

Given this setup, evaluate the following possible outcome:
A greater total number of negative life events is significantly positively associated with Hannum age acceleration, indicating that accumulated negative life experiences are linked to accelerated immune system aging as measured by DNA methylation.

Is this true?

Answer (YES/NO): NO